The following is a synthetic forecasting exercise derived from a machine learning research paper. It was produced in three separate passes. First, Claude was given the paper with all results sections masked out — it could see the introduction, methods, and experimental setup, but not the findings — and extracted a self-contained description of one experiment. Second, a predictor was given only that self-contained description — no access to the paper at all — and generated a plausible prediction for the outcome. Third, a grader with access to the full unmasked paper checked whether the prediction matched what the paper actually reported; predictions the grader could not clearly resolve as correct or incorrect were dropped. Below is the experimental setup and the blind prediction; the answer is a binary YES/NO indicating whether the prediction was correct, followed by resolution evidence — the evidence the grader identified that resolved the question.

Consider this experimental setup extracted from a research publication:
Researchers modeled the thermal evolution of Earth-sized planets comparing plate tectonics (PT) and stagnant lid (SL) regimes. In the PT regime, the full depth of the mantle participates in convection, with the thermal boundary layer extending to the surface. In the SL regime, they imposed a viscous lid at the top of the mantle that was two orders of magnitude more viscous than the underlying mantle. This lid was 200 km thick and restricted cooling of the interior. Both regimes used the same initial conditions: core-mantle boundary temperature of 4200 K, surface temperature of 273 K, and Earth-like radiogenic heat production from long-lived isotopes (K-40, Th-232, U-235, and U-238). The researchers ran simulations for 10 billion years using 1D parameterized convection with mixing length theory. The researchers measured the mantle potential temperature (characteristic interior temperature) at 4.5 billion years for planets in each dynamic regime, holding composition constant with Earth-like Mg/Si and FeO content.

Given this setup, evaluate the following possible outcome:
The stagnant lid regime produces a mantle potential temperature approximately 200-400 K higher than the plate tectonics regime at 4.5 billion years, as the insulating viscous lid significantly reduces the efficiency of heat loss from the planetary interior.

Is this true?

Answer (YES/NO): YES